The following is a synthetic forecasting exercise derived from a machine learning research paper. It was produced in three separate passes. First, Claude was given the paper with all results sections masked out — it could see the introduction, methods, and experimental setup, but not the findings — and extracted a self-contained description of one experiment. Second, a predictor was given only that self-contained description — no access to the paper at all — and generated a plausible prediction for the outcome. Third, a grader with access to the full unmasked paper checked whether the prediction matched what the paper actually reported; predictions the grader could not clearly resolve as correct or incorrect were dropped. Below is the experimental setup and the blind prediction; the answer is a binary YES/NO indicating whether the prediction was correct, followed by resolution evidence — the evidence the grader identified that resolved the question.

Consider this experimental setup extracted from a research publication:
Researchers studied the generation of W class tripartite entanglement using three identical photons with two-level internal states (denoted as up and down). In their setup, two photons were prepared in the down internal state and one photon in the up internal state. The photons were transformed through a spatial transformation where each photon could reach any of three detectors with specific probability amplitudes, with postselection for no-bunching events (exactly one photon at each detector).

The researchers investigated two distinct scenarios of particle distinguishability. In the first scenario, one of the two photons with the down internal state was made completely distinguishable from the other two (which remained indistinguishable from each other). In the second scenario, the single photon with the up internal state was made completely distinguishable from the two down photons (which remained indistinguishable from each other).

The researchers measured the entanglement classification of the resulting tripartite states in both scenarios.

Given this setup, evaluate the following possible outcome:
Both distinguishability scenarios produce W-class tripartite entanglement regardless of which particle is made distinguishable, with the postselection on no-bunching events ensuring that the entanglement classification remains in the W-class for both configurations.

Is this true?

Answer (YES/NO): NO